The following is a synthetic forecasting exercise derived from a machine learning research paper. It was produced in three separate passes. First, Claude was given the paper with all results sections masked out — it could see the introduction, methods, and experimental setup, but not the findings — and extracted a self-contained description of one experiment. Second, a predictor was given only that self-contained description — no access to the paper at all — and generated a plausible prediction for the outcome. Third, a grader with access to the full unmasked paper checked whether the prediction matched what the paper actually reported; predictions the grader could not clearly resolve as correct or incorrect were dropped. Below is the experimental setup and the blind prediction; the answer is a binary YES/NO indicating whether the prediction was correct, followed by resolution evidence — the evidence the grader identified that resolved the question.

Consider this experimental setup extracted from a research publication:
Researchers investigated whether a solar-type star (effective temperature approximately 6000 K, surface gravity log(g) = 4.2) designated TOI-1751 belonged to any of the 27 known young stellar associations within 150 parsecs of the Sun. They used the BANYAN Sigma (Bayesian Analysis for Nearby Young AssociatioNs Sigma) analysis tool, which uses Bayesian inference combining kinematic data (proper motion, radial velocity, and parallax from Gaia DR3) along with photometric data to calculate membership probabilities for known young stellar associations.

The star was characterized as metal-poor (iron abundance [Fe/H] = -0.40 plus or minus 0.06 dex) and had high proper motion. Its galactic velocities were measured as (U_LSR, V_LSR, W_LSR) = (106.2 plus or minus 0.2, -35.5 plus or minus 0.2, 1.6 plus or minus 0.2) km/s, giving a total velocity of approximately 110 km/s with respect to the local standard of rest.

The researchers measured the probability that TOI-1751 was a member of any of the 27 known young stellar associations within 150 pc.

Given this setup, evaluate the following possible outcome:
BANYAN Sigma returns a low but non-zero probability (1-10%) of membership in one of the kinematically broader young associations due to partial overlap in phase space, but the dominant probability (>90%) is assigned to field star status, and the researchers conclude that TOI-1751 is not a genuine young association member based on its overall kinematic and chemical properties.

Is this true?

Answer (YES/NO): NO